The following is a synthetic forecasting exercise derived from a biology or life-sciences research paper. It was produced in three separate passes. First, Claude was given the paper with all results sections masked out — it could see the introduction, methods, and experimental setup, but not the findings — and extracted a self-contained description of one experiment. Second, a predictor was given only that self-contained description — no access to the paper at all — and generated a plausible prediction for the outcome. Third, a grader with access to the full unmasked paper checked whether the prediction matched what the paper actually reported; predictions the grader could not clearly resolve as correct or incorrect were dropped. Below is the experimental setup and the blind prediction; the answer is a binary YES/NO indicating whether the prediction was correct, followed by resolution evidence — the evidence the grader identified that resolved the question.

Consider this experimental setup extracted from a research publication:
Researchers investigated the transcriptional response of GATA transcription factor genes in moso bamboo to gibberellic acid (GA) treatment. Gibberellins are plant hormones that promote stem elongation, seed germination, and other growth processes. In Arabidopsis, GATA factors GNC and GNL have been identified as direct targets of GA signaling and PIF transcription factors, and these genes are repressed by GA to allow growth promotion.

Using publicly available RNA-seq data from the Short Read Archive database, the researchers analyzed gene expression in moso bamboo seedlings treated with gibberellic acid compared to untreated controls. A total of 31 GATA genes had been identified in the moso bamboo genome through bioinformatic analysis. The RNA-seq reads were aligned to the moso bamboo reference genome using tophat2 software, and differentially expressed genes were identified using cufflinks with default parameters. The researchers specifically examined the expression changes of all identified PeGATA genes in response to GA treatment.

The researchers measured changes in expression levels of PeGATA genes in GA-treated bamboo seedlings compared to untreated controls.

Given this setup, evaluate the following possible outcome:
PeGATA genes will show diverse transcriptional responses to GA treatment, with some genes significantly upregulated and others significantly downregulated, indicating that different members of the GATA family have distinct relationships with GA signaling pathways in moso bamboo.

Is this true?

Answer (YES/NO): YES